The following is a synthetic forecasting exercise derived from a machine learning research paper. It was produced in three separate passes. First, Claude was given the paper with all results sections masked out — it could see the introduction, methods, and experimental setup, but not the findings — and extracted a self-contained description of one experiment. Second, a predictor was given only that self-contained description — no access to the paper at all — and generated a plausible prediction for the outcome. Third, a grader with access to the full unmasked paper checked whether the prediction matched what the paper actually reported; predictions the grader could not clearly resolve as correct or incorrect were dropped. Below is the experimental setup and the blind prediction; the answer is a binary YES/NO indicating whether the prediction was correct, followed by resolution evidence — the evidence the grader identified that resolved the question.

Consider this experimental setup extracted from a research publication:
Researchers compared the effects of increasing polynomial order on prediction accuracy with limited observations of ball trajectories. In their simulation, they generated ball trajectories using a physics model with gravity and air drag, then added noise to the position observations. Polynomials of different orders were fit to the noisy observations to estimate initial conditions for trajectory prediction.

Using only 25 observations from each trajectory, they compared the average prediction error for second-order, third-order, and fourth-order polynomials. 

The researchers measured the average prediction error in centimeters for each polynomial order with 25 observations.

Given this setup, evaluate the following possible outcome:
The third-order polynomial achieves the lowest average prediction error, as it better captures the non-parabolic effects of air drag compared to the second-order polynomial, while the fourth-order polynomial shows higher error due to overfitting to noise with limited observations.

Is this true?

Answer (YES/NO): NO